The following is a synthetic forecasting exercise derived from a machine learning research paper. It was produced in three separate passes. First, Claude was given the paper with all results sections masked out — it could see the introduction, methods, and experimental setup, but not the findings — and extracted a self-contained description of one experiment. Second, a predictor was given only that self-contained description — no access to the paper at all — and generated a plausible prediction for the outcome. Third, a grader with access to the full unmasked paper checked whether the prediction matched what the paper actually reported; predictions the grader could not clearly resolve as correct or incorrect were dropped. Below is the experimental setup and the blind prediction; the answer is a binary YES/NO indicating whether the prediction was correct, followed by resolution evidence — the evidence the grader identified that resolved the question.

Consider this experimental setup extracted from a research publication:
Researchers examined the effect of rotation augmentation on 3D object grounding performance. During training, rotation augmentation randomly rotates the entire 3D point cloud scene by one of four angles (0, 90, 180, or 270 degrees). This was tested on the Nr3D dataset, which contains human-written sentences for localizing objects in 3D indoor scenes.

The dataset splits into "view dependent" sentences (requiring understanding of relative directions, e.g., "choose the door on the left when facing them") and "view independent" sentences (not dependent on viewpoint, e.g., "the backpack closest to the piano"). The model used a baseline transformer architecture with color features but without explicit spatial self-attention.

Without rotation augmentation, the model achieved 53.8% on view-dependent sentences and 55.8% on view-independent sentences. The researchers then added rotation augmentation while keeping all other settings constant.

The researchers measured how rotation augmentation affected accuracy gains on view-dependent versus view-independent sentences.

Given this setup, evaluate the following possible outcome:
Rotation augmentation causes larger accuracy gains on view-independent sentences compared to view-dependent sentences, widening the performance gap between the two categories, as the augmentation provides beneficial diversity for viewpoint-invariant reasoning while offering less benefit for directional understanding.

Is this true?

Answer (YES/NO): YES